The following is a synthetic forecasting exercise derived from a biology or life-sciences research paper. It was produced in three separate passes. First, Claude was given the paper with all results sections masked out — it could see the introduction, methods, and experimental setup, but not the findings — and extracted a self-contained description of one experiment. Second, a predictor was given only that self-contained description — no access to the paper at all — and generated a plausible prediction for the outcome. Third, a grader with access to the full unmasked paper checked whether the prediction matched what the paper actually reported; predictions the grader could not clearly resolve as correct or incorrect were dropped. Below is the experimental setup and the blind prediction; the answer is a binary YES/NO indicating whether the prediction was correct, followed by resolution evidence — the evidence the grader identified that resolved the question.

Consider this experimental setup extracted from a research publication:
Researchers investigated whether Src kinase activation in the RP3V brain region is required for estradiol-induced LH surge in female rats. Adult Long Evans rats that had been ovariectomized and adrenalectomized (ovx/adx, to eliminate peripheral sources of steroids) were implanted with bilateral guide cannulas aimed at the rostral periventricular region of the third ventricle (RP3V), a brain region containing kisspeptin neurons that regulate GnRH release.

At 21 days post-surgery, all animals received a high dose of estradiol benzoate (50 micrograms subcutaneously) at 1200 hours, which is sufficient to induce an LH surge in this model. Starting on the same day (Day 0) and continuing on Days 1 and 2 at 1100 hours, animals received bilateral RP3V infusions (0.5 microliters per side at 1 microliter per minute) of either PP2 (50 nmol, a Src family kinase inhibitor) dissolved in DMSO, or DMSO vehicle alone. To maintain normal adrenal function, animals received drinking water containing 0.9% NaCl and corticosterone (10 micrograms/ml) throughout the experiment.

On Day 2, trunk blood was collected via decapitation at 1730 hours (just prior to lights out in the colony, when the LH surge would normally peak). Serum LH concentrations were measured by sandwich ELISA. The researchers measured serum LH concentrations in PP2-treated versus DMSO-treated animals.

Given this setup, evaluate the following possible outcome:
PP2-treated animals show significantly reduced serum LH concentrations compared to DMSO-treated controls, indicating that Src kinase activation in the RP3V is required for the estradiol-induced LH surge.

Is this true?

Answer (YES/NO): YES